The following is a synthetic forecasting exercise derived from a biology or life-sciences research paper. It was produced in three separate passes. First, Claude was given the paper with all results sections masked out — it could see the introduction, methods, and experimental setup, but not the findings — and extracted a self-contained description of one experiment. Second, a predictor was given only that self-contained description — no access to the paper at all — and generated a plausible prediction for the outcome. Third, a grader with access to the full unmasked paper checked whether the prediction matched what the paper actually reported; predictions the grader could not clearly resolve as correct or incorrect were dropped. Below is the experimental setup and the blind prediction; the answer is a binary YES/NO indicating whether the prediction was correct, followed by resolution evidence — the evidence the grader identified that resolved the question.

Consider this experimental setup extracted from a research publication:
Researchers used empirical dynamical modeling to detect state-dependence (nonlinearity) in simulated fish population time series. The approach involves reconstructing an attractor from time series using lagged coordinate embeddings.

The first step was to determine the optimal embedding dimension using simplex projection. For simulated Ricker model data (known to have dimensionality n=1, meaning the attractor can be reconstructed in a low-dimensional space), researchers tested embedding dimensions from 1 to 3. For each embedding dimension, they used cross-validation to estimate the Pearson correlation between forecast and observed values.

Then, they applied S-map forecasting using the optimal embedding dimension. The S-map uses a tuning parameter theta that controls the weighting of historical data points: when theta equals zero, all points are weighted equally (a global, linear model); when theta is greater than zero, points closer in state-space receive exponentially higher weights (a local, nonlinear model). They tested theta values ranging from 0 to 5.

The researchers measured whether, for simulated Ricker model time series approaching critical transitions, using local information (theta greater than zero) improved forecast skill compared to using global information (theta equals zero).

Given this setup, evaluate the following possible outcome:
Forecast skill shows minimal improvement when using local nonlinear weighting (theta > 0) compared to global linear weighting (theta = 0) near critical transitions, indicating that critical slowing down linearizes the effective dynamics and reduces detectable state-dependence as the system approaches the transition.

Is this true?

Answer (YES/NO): NO